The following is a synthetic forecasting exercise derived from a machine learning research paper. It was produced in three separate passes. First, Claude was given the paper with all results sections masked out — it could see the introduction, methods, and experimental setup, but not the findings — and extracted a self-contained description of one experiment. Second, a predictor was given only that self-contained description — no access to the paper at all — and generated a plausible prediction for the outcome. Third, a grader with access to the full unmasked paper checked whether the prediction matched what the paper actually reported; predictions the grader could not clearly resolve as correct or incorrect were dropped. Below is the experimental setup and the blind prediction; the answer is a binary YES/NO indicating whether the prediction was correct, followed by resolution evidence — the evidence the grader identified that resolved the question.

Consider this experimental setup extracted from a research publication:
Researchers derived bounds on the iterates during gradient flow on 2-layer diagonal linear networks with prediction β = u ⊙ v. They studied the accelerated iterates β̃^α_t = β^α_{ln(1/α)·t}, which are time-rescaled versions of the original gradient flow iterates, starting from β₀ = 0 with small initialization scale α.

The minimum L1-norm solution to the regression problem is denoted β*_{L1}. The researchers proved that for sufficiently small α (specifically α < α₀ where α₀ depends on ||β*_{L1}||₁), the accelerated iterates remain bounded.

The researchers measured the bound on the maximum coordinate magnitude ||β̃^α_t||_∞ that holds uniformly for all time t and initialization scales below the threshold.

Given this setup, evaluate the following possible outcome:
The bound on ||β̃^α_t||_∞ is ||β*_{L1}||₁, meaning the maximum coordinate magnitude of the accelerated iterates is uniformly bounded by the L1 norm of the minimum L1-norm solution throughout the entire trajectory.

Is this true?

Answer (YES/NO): NO